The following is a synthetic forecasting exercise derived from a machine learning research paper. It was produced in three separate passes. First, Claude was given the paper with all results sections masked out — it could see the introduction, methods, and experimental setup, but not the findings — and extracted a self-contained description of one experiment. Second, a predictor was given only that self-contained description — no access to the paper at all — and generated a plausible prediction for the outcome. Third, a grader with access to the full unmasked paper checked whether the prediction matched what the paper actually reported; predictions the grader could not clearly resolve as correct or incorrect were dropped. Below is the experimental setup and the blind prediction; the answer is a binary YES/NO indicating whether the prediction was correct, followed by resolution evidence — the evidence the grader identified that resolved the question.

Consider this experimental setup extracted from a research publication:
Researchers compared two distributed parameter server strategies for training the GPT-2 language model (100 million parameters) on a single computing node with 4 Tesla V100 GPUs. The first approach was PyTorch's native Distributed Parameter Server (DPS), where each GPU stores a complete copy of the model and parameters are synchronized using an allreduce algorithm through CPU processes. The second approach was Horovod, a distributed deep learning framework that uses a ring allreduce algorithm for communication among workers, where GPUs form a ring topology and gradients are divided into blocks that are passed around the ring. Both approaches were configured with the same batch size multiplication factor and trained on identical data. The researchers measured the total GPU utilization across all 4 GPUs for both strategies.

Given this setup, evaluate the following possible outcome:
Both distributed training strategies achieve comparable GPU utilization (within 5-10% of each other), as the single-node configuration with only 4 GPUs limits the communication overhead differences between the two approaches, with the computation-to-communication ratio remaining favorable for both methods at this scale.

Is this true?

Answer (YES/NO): YES